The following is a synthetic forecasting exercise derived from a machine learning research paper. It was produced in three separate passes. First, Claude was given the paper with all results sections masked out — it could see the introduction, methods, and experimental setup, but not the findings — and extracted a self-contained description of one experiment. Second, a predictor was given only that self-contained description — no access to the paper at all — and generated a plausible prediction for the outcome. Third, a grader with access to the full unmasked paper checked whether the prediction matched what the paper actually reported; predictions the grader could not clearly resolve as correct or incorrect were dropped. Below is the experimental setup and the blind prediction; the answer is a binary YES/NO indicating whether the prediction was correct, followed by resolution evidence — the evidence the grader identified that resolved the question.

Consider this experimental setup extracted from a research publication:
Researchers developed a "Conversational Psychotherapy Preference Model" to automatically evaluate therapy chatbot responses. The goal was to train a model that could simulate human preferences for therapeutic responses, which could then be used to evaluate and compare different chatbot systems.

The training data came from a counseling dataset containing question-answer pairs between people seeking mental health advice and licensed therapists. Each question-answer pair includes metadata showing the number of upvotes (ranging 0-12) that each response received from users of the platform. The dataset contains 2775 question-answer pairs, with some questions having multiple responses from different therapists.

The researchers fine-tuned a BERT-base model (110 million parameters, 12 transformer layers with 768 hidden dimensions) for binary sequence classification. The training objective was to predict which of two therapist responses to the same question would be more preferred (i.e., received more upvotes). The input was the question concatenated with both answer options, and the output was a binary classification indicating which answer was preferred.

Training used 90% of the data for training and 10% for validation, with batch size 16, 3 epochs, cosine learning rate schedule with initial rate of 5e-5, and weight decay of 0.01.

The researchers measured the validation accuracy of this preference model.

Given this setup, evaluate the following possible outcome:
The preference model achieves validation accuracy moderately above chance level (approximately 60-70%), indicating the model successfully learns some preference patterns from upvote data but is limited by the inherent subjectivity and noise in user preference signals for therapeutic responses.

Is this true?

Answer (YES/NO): NO